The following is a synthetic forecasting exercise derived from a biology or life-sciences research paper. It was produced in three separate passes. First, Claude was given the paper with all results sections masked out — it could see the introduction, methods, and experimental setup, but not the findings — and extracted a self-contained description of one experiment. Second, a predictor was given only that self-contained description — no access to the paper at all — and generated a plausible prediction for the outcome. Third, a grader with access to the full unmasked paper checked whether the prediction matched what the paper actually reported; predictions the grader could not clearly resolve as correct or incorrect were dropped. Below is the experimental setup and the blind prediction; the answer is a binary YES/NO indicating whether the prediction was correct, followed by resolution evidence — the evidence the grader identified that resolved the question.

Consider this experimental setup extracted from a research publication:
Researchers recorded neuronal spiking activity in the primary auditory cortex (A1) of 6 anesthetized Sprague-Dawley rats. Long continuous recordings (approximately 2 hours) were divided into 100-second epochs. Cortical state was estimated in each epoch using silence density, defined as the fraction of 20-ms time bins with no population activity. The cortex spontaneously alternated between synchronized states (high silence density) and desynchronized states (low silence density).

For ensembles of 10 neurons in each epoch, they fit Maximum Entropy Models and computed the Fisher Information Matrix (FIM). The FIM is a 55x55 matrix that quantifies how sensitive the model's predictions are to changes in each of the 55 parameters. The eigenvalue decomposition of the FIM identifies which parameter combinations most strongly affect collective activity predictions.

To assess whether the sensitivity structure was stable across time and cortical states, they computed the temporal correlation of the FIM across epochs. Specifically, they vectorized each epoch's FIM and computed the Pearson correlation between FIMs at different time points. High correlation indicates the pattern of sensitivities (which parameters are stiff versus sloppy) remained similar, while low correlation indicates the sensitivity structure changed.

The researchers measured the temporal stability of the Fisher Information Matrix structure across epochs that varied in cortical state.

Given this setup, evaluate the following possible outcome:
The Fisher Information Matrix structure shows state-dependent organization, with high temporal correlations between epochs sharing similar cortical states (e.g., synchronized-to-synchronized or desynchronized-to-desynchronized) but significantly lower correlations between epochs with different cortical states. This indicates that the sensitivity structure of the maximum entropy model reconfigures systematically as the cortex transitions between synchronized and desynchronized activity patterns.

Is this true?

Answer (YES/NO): NO